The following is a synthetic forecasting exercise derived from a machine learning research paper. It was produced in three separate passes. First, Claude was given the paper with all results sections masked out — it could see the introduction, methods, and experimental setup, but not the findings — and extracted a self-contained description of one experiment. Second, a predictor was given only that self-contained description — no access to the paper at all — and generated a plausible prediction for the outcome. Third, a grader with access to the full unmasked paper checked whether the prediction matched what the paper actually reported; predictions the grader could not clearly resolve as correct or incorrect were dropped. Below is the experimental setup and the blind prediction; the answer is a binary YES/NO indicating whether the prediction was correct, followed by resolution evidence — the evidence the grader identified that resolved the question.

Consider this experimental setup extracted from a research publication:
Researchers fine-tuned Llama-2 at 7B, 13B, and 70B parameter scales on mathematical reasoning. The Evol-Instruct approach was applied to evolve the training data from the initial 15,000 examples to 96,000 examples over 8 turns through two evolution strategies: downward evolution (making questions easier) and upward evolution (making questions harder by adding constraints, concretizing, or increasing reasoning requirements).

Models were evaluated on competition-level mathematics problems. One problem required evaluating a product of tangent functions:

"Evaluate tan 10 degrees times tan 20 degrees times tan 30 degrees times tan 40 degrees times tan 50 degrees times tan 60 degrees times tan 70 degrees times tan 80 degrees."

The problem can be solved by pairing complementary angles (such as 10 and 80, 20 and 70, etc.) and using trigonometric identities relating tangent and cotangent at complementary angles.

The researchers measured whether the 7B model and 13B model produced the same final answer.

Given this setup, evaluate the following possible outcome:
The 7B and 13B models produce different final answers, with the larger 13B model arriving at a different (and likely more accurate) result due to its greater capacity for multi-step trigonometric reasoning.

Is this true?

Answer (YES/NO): YES